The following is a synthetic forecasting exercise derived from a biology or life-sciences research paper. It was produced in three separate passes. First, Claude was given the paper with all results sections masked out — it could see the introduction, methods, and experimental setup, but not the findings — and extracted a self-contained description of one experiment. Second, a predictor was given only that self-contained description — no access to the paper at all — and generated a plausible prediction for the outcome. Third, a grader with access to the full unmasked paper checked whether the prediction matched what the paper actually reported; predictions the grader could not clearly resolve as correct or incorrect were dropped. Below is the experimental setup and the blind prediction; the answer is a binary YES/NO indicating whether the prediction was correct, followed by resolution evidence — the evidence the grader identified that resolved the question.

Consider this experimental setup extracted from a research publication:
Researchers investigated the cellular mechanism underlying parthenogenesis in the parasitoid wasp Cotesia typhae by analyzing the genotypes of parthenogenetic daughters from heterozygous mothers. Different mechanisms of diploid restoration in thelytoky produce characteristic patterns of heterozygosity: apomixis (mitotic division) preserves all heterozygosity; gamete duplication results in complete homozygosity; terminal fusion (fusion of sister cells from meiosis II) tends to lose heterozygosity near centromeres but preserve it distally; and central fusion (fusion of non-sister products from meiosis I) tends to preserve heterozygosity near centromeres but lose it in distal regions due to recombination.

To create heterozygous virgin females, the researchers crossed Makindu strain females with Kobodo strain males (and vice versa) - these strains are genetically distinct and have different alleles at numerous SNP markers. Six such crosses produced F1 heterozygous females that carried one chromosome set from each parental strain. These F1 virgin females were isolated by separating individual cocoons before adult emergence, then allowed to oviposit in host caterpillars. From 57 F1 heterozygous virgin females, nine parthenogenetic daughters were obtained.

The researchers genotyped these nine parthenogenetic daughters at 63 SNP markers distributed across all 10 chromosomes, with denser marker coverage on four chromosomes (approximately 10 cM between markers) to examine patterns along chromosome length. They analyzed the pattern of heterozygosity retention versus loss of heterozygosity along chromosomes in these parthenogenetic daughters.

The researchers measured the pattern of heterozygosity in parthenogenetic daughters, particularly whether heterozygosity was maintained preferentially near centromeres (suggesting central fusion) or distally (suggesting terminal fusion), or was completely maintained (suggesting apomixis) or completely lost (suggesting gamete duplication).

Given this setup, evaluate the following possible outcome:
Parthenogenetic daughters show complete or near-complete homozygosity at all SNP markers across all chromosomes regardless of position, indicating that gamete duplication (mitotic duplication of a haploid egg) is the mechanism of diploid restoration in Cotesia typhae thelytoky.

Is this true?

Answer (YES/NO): NO